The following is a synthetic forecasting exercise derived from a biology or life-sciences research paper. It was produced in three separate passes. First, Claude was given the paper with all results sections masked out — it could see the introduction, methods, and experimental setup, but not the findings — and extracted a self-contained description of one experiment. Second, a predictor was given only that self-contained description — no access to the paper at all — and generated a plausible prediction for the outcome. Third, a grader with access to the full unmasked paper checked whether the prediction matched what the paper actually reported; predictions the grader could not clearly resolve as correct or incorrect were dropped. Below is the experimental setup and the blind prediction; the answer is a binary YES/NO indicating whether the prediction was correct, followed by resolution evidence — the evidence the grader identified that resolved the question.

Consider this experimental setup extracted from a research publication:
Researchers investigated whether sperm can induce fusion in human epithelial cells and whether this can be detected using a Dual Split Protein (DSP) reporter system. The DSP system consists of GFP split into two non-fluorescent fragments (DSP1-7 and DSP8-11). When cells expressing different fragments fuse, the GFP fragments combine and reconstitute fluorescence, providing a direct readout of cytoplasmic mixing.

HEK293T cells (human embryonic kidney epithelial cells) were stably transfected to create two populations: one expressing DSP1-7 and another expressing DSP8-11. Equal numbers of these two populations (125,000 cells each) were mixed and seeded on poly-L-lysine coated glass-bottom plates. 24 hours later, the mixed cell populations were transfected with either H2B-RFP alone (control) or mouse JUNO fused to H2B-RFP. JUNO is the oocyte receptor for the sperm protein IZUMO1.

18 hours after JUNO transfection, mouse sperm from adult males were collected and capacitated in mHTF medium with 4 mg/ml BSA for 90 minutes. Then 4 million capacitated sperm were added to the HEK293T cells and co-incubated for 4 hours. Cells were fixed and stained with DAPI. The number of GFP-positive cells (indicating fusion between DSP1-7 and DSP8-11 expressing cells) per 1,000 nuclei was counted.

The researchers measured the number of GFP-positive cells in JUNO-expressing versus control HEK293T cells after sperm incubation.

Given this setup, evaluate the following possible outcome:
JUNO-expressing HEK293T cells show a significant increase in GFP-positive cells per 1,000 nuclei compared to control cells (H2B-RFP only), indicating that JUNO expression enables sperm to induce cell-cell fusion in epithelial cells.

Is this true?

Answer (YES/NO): YES